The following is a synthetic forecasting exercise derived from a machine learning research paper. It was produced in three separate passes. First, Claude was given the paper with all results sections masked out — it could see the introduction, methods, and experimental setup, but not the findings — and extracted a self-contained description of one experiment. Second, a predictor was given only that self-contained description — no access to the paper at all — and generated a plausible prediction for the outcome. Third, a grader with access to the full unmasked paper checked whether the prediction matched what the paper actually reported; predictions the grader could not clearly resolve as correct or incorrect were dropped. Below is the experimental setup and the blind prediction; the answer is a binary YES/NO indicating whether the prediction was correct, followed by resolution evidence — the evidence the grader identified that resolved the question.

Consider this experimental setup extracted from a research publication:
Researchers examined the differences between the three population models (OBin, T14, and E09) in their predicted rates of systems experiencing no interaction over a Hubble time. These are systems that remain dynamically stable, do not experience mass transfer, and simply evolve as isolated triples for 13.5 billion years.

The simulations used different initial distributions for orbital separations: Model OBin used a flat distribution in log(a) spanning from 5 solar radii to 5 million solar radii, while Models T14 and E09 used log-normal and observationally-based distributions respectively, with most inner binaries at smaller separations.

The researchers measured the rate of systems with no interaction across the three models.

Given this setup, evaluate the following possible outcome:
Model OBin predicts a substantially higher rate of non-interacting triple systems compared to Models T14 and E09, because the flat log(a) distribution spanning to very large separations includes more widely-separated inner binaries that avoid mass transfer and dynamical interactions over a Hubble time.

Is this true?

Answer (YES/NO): NO